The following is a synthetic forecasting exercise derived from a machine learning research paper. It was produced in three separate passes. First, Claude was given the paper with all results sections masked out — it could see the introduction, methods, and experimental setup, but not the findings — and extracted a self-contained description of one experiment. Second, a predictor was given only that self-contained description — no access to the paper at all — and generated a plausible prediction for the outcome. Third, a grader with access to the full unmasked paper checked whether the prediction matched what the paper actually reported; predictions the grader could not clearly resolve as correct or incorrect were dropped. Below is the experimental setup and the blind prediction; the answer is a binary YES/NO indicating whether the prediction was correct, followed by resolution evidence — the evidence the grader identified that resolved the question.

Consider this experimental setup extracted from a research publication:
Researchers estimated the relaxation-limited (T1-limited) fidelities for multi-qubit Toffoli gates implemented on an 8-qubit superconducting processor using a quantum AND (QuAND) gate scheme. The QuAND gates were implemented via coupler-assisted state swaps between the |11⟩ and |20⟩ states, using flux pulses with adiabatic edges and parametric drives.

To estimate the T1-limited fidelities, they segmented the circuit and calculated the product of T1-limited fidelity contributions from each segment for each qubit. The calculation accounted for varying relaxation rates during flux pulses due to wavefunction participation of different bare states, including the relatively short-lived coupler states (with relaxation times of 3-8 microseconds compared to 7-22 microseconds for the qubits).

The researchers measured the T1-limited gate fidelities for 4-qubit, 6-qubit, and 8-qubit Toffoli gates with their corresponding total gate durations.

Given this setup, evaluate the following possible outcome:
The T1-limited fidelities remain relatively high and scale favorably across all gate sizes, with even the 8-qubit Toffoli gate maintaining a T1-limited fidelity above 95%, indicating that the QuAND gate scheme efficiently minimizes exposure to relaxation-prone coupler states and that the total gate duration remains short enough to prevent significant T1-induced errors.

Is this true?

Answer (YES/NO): NO